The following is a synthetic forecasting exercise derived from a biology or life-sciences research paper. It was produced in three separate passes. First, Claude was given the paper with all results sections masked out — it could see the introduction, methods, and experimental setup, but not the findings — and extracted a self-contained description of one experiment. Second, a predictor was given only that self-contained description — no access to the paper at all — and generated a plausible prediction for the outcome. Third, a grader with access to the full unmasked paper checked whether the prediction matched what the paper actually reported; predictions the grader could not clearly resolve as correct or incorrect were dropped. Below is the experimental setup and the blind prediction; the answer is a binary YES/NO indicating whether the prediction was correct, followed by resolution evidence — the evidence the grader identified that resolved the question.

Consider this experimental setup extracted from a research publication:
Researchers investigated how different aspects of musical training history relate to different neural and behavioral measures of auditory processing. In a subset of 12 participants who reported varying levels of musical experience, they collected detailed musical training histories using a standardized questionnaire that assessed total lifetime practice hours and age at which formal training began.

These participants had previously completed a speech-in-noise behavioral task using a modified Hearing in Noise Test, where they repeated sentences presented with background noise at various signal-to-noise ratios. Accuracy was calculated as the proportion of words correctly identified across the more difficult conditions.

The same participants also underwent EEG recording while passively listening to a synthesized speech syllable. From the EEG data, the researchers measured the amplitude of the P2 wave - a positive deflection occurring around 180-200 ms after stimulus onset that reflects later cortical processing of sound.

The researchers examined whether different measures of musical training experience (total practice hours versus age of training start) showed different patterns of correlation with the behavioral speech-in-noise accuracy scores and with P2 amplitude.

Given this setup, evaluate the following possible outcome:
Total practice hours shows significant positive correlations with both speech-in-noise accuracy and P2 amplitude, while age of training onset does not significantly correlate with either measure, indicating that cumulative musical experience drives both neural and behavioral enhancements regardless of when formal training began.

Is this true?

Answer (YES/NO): NO